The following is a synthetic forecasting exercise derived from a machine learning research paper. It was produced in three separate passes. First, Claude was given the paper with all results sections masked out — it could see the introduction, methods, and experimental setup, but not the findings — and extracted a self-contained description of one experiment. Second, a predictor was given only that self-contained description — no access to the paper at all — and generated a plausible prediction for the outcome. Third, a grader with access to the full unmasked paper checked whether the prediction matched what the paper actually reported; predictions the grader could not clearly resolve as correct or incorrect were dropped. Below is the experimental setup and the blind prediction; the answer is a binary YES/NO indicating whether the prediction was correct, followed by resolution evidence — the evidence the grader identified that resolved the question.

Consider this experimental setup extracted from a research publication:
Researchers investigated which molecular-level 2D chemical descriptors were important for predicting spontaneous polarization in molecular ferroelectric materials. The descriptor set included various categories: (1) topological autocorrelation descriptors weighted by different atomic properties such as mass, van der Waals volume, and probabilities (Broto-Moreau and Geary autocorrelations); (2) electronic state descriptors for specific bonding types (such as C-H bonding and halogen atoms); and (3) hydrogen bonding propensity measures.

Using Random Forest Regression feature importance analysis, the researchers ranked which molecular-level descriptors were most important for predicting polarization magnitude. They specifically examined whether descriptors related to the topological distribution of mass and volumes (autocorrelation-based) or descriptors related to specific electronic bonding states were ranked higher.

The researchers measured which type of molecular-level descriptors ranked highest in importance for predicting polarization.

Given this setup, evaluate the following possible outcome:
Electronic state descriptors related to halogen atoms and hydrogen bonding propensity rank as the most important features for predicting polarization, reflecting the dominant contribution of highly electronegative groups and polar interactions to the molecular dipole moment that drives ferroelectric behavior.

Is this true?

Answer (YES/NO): NO